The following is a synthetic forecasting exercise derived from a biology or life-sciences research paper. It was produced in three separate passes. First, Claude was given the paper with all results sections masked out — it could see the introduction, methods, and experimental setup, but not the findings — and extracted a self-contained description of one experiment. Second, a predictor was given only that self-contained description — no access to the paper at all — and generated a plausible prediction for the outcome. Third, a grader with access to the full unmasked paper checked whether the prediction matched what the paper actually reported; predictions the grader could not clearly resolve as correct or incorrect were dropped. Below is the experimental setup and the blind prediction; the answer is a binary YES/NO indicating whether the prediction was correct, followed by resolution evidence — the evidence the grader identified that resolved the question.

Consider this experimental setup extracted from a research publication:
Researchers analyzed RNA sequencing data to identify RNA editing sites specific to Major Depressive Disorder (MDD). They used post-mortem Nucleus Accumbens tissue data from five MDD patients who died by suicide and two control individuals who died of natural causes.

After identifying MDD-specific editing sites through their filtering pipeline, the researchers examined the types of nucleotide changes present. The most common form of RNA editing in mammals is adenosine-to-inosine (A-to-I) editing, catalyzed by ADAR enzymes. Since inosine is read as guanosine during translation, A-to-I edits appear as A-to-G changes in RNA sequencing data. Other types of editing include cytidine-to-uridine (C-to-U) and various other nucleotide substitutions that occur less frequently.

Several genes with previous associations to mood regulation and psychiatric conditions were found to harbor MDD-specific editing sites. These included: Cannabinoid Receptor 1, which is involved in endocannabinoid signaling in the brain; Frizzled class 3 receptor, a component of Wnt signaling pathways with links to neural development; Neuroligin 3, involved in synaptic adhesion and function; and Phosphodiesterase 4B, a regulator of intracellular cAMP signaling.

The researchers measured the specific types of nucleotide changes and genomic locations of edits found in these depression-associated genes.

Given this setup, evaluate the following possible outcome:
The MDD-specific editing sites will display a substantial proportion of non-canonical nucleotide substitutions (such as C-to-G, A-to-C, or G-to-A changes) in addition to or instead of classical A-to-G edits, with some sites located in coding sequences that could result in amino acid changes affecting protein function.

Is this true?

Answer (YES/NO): NO